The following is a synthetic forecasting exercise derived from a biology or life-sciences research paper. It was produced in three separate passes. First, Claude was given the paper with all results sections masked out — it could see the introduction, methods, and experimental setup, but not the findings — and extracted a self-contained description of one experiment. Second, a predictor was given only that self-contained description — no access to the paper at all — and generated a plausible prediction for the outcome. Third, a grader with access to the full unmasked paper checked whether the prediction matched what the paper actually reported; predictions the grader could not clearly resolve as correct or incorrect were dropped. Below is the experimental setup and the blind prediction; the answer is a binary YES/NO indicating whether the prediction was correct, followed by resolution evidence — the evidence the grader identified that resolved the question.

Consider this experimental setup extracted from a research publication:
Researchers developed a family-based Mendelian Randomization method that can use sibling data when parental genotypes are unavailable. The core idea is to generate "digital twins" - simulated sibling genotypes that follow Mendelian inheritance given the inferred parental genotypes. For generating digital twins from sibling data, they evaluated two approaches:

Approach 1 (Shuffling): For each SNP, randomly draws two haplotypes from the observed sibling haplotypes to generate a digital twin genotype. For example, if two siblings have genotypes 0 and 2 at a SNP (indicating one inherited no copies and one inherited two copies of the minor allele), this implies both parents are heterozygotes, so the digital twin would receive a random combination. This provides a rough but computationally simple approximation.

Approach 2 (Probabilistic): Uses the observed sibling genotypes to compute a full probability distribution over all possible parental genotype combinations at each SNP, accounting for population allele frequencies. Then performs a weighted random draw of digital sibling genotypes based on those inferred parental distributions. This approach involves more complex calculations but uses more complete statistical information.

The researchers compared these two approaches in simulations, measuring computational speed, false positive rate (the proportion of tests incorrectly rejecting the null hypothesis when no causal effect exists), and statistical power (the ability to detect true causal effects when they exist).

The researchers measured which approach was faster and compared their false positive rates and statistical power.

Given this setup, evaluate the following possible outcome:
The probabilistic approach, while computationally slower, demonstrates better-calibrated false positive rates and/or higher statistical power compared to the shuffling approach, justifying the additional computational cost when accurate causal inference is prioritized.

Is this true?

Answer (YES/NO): NO